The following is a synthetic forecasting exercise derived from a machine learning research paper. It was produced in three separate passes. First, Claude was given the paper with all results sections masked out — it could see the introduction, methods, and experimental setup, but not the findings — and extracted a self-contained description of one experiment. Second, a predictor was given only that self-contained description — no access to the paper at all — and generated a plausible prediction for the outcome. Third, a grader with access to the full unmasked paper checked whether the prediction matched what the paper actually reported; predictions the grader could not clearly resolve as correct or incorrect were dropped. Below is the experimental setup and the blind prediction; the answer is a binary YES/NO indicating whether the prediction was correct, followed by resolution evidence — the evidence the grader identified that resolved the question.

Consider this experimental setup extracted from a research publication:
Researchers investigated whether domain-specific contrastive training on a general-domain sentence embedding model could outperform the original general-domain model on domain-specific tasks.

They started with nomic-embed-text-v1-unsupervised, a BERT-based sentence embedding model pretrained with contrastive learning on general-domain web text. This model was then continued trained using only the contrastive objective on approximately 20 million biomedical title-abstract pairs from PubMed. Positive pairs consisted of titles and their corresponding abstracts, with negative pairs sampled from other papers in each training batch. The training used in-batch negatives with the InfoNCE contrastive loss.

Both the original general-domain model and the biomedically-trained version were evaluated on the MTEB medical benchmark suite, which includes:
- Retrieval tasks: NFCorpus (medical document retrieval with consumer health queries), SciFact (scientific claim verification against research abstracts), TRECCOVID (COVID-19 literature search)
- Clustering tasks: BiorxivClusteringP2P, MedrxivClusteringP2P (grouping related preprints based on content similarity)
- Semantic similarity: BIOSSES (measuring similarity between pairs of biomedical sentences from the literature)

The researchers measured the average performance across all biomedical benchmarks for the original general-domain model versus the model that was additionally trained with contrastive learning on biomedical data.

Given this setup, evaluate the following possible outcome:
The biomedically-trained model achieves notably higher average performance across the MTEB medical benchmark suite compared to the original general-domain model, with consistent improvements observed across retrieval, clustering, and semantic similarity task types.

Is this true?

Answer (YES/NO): NO